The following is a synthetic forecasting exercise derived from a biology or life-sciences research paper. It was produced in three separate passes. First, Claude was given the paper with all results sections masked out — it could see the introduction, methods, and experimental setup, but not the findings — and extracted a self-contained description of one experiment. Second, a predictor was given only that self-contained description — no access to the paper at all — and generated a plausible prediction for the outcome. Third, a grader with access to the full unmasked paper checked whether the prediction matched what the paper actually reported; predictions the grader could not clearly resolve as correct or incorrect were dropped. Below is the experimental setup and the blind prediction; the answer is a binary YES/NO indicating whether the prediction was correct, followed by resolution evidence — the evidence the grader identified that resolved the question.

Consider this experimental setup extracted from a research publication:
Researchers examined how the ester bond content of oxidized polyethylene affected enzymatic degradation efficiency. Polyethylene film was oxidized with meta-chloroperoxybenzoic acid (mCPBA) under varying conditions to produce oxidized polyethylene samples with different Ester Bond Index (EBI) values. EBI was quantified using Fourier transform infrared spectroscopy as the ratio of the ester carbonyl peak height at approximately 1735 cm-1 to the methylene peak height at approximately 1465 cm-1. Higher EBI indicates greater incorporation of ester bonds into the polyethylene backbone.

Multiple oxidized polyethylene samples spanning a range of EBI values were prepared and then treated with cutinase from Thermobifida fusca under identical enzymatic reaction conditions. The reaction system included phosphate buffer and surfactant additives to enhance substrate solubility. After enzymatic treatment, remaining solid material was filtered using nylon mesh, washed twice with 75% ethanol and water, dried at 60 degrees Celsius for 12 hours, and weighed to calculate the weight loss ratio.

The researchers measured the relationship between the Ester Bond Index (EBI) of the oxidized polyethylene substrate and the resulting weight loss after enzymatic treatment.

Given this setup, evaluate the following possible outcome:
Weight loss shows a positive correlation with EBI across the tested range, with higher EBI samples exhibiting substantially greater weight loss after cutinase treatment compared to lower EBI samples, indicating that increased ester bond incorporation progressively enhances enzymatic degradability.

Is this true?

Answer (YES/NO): YES